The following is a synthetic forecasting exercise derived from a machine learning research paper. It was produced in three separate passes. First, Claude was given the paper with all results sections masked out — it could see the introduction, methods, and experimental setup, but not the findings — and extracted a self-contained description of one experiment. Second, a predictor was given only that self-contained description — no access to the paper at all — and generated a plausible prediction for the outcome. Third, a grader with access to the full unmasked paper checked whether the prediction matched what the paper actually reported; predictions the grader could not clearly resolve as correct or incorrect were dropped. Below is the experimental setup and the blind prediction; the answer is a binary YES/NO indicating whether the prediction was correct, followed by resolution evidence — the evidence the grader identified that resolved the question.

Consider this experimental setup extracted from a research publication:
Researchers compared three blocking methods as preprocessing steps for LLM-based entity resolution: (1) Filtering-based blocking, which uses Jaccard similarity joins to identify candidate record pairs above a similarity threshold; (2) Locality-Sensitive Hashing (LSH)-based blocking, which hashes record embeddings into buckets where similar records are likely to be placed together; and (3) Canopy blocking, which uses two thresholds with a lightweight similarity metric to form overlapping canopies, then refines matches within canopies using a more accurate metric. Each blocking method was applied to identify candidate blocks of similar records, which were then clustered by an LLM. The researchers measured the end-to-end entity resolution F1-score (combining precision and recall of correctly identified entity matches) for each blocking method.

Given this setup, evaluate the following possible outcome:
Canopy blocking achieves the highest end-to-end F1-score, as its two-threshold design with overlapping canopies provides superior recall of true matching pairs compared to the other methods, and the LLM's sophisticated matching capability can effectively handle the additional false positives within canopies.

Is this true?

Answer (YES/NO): NO